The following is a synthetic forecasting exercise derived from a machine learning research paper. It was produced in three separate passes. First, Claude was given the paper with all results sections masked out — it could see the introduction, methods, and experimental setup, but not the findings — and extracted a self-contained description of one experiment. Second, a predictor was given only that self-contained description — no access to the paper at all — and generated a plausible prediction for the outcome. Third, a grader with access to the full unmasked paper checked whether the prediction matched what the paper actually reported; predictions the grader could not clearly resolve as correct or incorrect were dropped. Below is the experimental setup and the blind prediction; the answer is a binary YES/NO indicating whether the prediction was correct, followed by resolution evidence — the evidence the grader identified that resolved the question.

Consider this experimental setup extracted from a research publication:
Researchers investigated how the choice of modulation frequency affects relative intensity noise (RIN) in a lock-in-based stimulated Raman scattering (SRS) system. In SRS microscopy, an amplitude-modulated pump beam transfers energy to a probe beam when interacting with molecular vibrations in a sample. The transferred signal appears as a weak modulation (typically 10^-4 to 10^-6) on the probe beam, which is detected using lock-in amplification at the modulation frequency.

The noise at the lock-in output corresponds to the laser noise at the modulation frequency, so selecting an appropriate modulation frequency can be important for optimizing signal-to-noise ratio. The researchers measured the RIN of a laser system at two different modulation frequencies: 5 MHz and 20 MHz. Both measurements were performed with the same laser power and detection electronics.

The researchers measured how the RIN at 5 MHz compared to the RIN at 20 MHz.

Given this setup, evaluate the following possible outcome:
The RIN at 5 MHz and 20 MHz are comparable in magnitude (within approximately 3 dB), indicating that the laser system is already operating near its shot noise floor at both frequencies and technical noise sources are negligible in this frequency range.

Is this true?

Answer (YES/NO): NO